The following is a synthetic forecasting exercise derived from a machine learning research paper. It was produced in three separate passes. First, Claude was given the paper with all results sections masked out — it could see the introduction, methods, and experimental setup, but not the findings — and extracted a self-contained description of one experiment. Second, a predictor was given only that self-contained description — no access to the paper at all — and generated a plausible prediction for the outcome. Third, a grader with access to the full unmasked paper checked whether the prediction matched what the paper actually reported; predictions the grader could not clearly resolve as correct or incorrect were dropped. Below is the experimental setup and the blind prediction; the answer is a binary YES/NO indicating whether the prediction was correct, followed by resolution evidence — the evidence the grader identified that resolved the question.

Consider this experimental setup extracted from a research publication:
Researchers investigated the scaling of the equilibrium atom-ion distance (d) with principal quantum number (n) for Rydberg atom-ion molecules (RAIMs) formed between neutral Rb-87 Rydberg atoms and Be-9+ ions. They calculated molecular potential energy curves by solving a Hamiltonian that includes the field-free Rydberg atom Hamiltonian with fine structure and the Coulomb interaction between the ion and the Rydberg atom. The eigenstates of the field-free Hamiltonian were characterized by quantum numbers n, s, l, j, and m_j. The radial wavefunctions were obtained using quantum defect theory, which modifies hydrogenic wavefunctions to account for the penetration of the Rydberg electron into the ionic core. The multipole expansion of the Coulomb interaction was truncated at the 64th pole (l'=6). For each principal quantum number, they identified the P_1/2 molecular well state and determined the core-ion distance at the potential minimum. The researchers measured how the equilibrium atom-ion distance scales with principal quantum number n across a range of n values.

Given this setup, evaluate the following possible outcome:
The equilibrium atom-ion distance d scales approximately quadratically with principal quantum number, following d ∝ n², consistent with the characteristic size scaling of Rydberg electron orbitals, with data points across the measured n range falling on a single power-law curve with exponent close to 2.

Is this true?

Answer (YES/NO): NO